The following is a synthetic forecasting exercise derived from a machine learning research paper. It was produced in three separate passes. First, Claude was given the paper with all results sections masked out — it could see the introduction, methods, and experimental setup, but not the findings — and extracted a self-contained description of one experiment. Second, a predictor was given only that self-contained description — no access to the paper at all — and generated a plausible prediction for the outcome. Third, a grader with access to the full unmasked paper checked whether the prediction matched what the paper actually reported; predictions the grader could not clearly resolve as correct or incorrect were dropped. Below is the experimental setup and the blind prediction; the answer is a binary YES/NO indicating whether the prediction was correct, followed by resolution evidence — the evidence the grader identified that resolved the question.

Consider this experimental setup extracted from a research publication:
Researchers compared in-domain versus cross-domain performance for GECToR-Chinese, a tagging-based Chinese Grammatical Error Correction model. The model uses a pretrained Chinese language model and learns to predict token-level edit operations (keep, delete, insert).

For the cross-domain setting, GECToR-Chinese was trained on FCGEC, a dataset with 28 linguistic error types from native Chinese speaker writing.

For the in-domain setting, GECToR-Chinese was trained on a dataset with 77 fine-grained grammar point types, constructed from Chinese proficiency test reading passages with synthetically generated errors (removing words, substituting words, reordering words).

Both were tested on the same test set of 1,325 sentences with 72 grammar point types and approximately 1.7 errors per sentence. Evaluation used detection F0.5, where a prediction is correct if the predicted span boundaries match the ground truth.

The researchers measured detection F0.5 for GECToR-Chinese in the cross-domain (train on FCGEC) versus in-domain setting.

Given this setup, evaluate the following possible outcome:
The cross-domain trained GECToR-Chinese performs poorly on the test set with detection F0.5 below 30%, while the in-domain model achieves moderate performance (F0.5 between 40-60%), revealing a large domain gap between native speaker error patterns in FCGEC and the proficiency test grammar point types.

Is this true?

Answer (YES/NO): NO